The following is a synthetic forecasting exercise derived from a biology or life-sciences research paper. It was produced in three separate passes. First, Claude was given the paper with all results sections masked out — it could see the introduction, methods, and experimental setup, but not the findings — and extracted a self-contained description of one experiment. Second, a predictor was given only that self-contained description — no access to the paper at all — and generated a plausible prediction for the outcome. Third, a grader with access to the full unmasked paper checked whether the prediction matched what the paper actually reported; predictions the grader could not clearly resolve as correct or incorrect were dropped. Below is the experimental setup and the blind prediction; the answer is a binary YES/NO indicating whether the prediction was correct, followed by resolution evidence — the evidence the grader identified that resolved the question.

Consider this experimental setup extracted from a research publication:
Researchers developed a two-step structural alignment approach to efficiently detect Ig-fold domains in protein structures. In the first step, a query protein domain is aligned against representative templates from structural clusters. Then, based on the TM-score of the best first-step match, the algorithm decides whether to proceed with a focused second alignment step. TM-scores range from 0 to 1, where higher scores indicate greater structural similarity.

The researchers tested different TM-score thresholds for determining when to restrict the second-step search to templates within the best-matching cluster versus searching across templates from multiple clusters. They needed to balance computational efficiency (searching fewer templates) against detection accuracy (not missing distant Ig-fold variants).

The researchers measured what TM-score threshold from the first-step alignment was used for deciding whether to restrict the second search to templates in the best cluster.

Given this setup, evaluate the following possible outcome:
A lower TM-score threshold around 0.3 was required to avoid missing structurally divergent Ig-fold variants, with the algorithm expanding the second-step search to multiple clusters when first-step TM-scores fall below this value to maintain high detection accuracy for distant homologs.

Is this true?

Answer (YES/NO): NO